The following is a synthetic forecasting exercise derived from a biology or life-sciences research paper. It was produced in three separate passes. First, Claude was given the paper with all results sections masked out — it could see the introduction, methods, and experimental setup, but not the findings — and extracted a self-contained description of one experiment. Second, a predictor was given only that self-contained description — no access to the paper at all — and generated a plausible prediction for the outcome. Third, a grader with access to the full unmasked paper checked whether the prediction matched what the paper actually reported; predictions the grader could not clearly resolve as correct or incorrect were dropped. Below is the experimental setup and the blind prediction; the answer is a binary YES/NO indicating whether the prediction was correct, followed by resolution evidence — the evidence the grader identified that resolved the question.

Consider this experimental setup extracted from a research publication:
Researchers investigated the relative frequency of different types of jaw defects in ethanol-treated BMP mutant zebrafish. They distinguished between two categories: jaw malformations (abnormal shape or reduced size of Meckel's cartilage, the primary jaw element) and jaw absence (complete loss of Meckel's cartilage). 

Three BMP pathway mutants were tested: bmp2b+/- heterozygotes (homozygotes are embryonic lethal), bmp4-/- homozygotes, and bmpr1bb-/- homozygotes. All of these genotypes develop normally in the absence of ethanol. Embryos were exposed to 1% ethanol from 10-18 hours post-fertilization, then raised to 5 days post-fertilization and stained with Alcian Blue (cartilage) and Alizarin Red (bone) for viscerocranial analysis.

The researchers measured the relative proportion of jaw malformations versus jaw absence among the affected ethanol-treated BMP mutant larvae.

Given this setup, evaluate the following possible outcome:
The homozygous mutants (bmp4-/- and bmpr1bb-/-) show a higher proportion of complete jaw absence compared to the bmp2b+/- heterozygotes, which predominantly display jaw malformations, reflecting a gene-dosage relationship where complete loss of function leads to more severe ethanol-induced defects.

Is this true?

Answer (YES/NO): NO